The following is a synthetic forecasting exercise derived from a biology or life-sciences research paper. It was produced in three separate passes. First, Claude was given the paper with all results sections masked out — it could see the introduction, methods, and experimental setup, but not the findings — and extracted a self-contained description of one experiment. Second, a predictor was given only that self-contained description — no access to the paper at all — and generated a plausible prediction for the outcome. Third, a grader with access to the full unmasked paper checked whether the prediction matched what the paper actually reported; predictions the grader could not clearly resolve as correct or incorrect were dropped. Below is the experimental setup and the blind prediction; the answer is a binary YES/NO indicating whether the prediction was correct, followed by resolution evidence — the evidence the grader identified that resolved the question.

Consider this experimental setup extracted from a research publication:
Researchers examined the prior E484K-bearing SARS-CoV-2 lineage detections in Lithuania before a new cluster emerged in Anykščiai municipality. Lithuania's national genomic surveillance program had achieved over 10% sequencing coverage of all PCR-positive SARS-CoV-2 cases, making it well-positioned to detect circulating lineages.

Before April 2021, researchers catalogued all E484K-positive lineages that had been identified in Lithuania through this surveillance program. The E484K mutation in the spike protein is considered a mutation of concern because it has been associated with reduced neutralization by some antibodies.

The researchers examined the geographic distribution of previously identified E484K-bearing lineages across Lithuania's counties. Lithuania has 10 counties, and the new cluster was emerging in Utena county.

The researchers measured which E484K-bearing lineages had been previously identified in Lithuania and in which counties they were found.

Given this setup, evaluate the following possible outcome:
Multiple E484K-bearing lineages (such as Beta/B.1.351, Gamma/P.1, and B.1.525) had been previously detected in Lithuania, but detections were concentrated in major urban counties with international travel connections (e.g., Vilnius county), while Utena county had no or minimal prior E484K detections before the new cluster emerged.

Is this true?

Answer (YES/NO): NO